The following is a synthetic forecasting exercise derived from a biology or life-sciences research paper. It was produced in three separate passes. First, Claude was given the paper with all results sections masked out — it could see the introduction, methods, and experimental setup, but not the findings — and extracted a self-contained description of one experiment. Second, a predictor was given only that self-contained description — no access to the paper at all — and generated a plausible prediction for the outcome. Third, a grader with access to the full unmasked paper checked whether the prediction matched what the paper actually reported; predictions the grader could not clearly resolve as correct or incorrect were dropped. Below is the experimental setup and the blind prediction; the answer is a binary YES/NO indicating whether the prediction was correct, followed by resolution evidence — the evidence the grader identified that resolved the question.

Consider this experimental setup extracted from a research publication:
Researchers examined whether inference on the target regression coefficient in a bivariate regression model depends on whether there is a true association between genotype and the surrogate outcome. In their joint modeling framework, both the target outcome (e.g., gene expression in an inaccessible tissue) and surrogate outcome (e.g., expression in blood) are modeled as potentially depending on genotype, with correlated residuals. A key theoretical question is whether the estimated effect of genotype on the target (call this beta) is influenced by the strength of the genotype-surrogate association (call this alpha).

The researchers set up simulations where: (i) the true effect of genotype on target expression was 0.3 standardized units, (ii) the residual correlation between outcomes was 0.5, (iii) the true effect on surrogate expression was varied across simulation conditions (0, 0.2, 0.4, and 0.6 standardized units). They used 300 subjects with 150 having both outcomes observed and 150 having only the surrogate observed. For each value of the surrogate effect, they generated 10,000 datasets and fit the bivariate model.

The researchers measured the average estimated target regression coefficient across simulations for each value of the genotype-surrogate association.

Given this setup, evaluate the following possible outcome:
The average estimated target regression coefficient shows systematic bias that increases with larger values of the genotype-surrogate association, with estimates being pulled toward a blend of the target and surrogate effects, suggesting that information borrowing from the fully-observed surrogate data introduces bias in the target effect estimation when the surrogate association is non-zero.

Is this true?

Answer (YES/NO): NO